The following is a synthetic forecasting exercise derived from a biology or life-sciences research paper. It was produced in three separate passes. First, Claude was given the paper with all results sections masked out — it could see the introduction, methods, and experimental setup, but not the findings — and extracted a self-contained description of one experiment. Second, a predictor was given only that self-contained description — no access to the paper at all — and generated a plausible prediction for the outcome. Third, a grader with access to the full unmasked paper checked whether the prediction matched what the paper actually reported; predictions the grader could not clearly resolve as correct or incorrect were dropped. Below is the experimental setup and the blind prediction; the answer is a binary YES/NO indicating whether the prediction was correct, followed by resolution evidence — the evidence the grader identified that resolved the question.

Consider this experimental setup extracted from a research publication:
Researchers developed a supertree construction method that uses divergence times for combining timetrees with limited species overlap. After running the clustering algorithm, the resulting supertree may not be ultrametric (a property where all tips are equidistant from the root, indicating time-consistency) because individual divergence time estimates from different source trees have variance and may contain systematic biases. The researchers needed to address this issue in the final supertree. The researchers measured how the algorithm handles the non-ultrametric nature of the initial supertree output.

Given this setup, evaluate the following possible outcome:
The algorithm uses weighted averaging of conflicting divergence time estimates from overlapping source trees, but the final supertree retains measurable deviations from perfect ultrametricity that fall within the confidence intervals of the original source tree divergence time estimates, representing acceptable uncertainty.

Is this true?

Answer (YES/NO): NO